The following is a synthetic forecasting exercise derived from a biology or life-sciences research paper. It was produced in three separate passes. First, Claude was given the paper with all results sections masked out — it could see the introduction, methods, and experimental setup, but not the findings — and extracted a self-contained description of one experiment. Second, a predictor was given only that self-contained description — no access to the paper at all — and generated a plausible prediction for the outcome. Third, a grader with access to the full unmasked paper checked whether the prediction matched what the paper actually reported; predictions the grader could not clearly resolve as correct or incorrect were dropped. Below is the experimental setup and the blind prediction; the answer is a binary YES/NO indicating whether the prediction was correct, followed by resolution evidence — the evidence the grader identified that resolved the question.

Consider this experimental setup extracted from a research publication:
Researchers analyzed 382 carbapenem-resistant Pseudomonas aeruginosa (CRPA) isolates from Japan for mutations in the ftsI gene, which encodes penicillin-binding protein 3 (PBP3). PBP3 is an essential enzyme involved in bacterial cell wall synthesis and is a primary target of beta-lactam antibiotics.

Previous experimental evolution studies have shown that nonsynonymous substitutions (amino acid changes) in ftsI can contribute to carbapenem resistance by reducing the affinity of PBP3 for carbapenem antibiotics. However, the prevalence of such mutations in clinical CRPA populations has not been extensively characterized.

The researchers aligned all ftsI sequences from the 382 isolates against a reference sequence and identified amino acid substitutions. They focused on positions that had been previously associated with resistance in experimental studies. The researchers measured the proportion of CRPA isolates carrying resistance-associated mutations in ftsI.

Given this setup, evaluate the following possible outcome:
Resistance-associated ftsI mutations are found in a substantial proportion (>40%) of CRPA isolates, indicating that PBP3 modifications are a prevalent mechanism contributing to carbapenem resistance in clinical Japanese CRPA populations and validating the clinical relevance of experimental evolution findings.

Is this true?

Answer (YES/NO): NO